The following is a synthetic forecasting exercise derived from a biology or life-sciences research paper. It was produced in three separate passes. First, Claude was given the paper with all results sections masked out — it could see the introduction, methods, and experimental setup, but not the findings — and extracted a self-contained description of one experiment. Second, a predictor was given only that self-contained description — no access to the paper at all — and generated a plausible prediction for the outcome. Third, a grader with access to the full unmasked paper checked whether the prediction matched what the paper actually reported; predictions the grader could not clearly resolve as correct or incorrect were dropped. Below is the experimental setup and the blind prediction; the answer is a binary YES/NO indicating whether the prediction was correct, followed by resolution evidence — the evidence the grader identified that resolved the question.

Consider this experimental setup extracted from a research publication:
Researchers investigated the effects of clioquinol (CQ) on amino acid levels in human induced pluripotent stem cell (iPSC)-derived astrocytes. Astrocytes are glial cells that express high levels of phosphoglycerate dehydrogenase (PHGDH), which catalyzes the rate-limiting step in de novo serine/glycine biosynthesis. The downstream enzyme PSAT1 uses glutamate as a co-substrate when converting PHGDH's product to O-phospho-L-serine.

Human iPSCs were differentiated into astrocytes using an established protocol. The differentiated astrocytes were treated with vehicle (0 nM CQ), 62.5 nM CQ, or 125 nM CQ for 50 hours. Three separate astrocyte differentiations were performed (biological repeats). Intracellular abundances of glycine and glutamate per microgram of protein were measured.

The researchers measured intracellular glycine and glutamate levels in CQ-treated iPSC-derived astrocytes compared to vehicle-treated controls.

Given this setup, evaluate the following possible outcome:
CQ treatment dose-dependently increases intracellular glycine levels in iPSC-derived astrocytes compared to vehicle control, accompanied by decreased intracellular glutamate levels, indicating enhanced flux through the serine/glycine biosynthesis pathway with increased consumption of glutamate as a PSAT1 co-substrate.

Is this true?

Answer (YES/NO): NO